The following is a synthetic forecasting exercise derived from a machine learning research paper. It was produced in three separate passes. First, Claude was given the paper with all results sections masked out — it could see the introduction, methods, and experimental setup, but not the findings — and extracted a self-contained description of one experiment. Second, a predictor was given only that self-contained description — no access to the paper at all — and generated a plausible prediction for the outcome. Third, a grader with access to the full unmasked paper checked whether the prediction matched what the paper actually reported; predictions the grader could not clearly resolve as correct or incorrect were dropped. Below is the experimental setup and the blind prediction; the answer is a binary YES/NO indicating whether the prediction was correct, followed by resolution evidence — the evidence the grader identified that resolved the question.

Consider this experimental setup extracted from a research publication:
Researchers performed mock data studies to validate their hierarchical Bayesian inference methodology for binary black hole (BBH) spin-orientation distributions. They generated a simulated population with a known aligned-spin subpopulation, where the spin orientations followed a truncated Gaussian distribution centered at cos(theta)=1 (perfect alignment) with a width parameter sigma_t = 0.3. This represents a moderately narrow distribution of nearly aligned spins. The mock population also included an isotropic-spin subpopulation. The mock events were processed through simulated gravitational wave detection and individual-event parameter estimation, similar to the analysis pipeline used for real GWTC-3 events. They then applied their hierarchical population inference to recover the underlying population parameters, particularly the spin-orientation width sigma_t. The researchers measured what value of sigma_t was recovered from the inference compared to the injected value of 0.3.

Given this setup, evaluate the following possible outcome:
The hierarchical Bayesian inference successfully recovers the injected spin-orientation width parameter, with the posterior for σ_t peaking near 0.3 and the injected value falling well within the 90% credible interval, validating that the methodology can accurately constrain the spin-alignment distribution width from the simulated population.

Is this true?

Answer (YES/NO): NO